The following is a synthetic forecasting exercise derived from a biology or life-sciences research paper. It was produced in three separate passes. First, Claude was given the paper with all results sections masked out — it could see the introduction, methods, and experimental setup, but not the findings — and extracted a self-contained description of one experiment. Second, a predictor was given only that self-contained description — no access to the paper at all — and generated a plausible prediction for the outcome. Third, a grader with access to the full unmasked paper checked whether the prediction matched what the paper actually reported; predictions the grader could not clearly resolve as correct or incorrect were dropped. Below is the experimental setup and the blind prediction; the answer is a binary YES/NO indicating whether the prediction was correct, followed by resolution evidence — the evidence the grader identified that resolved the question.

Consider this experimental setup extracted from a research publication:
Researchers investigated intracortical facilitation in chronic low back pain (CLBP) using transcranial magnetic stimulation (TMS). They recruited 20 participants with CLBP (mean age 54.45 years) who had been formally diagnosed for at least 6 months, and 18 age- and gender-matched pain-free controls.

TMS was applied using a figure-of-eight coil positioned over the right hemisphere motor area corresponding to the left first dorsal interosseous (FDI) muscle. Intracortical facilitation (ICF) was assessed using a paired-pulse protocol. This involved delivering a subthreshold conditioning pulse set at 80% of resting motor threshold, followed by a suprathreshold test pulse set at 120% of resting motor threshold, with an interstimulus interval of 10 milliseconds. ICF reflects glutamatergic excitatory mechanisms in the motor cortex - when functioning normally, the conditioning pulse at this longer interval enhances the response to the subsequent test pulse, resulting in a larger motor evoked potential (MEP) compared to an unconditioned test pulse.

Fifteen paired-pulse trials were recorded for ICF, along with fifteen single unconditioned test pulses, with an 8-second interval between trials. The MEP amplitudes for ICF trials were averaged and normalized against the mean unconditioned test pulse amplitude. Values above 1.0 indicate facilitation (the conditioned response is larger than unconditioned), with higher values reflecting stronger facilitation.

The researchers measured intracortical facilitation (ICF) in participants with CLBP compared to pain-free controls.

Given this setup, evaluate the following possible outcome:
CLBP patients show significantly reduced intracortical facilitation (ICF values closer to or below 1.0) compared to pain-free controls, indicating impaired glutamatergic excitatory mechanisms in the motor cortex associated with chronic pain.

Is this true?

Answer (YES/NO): YES